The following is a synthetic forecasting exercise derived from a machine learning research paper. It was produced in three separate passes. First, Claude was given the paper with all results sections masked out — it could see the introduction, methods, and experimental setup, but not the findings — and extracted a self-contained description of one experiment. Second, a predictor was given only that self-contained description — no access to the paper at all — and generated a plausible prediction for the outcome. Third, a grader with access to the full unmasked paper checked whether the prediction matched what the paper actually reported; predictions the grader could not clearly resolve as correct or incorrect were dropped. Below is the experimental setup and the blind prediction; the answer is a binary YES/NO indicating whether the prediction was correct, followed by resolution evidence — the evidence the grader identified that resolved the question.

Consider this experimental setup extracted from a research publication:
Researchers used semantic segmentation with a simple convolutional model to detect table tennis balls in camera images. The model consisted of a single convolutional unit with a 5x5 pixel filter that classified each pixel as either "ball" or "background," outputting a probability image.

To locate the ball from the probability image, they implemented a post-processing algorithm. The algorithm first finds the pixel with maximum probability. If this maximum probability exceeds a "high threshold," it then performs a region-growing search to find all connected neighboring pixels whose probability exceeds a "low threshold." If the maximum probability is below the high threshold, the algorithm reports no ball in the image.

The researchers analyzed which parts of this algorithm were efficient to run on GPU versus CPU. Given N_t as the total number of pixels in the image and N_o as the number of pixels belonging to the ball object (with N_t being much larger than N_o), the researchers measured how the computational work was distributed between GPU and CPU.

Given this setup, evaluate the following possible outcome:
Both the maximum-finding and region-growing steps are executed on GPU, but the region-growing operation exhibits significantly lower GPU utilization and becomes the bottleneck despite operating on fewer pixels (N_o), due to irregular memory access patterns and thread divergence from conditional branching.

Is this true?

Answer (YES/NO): NO